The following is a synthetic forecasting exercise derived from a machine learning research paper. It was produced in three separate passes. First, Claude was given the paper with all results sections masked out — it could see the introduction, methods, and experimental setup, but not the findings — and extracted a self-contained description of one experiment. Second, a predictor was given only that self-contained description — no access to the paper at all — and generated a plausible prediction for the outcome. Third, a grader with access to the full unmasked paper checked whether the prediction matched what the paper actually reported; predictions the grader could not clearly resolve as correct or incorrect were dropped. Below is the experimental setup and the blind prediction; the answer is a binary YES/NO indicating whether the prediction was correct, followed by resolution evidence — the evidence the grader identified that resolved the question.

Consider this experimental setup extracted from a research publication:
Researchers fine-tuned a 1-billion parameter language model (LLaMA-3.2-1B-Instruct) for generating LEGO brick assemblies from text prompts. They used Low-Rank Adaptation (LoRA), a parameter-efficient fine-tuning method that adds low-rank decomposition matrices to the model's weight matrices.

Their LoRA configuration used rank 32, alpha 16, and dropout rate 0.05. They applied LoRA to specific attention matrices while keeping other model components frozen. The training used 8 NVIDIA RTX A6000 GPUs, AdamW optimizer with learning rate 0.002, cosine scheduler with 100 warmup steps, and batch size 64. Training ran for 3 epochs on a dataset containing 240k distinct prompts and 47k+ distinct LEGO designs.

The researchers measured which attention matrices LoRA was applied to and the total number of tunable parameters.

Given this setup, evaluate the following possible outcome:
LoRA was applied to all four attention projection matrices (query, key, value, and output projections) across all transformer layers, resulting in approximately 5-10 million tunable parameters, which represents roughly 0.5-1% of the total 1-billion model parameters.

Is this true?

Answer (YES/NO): NO